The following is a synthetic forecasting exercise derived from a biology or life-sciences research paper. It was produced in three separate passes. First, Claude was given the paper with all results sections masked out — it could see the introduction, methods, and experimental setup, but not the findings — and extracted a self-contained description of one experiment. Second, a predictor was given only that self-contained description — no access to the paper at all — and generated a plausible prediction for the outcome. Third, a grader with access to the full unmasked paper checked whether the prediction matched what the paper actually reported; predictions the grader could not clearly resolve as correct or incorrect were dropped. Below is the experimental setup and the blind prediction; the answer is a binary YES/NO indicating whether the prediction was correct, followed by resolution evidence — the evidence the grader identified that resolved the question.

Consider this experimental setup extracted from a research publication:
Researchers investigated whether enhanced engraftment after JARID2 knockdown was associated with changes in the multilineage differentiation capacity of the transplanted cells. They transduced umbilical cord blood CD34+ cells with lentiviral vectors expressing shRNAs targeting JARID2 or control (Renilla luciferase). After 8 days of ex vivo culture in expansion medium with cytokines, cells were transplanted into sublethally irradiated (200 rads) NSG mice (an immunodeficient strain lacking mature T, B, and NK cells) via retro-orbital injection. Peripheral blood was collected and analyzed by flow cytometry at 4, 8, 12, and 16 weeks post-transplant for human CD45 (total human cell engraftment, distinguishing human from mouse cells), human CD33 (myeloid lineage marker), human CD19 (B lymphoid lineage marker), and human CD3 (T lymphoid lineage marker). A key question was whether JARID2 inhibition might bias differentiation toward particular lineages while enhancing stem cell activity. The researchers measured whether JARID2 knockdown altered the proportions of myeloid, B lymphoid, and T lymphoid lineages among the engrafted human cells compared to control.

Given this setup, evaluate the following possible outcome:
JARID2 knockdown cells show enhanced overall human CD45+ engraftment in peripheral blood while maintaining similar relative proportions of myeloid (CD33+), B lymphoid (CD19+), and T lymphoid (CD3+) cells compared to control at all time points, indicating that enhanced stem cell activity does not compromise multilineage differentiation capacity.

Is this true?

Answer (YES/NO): YES